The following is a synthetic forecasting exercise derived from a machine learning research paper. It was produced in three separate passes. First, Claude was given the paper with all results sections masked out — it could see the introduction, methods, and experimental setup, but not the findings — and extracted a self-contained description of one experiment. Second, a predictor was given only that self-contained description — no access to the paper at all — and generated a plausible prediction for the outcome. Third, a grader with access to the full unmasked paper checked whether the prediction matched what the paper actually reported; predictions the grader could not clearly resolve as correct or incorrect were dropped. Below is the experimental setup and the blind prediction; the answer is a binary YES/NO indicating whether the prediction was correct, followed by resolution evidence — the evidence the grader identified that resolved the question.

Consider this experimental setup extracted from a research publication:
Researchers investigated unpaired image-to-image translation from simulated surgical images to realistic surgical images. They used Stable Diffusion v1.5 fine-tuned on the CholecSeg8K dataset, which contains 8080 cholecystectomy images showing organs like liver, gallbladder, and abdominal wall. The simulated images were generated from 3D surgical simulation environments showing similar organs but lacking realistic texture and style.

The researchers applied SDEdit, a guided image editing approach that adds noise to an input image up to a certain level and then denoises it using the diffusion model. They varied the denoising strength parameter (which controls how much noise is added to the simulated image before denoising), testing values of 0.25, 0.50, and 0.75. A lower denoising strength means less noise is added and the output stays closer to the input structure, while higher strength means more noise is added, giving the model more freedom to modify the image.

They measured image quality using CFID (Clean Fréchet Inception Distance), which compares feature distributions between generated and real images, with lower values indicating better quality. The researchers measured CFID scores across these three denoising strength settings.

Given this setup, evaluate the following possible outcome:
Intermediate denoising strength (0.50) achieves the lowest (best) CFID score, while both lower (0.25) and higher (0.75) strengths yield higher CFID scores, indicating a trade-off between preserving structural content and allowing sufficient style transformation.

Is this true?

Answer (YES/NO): NO